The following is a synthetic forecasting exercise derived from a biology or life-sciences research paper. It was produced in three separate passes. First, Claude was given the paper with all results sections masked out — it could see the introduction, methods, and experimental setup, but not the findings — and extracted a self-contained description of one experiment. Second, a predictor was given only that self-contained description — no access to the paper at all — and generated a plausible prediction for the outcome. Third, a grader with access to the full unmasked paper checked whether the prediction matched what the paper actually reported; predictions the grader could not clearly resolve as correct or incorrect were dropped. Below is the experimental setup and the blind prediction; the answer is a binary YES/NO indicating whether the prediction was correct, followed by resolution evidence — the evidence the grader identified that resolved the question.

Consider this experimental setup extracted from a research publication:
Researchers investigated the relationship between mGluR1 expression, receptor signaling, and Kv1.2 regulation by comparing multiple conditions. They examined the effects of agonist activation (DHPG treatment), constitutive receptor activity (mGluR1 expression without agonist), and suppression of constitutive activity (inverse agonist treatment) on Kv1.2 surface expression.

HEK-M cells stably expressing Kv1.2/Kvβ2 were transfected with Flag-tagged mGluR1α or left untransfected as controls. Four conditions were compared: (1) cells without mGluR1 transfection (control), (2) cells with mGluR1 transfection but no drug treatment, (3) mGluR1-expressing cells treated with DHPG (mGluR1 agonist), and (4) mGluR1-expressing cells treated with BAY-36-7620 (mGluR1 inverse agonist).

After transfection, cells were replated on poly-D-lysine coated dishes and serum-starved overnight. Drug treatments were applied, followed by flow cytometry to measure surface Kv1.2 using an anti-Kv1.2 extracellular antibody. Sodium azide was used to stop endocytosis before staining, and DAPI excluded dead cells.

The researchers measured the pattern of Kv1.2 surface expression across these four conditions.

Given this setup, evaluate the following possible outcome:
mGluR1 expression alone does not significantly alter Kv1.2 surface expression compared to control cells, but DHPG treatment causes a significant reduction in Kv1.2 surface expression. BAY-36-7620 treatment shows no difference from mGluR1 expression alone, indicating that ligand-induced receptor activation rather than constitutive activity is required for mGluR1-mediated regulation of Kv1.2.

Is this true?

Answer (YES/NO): NO